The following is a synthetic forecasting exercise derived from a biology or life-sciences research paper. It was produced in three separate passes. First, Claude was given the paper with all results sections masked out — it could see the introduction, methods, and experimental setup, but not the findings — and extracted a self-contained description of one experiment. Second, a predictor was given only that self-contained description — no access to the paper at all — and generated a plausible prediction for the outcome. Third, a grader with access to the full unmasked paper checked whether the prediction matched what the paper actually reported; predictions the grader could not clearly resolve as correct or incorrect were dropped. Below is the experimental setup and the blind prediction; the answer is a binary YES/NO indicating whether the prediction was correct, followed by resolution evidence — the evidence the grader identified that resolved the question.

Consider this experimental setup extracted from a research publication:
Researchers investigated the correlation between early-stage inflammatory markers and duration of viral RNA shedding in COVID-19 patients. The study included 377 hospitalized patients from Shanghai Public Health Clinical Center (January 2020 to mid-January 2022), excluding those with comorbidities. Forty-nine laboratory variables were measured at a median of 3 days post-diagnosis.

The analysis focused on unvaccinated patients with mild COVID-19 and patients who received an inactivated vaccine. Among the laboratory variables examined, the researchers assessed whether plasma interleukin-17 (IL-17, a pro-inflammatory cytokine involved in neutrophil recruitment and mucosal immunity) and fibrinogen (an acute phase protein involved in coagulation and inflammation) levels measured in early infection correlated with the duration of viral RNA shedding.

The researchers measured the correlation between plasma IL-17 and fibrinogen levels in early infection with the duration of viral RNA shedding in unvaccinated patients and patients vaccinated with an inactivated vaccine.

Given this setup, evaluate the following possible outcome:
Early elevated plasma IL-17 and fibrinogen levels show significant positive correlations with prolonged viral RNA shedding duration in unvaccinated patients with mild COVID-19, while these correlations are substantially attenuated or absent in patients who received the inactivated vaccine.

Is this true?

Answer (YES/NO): NO